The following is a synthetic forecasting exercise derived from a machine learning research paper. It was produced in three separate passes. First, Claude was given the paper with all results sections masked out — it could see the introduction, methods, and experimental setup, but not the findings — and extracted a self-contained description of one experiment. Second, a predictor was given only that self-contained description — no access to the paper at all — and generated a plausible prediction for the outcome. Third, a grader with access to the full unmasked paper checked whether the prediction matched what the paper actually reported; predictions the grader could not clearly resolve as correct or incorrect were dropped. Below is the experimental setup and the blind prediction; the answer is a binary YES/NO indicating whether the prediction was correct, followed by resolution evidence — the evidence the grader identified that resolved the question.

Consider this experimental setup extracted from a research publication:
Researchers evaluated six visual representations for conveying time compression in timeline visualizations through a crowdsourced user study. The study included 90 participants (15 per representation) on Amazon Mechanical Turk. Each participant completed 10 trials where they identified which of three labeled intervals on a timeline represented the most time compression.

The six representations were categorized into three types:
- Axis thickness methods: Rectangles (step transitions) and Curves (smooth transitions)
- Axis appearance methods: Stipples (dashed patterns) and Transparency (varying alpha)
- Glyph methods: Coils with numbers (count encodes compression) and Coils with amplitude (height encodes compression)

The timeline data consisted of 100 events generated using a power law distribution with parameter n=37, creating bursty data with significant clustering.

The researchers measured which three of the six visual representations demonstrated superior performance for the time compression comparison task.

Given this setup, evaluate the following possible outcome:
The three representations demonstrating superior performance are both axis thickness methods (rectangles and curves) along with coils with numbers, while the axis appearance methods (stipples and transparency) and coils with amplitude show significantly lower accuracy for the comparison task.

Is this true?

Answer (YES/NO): NO